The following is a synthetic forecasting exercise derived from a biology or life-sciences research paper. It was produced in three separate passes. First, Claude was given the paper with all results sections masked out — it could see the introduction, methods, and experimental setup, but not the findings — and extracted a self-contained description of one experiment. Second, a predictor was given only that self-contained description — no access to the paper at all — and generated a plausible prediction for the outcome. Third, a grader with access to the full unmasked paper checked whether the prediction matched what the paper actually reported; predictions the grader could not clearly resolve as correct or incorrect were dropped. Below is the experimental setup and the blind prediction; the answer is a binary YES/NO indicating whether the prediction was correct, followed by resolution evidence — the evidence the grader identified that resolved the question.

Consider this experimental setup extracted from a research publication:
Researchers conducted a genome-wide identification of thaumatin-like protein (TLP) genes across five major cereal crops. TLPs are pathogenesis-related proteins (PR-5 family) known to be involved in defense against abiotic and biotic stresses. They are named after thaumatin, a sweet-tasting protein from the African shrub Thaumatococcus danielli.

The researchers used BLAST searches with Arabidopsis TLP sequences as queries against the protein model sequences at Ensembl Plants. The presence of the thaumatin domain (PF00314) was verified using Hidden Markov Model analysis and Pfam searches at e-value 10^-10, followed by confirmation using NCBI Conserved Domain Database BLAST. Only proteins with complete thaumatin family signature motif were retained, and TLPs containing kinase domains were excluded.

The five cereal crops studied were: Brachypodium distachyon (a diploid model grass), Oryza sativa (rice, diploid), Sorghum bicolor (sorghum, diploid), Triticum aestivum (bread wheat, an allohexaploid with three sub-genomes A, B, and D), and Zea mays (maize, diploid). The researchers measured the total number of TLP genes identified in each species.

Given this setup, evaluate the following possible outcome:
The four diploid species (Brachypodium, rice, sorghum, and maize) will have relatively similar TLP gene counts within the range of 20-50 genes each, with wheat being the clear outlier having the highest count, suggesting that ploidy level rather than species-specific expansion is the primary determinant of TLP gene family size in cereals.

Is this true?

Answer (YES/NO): YES